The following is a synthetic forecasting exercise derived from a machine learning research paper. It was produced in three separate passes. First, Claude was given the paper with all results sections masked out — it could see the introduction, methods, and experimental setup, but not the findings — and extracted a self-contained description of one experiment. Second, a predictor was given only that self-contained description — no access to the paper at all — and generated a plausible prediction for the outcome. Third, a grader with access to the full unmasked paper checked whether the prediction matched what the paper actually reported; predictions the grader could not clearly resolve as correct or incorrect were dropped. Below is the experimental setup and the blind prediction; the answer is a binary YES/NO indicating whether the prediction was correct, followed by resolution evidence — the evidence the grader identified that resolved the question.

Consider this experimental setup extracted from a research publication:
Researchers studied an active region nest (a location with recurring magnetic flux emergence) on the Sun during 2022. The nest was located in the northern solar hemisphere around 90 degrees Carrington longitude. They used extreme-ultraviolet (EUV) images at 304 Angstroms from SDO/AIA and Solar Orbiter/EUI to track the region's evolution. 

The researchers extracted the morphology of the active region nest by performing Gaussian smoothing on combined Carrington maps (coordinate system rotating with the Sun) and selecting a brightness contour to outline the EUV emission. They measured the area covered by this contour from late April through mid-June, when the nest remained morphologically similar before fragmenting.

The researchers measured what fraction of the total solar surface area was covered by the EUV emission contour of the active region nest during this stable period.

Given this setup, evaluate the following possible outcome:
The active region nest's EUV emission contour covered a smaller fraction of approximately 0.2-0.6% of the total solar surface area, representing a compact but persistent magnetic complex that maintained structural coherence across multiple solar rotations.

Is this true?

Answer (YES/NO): NO